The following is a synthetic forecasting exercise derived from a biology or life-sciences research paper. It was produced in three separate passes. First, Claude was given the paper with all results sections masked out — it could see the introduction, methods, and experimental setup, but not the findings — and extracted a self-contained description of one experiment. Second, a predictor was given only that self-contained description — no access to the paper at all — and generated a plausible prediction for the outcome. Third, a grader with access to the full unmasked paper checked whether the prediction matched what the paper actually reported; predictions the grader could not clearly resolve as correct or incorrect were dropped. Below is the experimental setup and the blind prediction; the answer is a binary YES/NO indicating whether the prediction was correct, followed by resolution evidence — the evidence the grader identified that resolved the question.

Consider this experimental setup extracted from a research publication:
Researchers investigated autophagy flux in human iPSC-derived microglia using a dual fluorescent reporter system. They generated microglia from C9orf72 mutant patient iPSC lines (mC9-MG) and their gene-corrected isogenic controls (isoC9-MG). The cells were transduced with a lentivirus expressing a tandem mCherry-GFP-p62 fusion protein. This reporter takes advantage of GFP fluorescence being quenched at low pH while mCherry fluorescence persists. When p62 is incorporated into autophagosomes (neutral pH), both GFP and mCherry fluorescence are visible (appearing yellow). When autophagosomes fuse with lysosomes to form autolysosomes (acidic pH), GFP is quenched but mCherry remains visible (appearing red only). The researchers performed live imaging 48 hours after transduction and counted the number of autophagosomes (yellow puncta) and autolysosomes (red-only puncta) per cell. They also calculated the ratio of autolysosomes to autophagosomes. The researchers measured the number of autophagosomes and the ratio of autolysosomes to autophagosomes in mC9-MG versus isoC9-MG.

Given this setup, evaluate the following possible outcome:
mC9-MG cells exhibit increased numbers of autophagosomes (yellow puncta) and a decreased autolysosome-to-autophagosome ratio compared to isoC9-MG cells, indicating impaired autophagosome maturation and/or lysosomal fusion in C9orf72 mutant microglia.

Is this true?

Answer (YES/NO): NO